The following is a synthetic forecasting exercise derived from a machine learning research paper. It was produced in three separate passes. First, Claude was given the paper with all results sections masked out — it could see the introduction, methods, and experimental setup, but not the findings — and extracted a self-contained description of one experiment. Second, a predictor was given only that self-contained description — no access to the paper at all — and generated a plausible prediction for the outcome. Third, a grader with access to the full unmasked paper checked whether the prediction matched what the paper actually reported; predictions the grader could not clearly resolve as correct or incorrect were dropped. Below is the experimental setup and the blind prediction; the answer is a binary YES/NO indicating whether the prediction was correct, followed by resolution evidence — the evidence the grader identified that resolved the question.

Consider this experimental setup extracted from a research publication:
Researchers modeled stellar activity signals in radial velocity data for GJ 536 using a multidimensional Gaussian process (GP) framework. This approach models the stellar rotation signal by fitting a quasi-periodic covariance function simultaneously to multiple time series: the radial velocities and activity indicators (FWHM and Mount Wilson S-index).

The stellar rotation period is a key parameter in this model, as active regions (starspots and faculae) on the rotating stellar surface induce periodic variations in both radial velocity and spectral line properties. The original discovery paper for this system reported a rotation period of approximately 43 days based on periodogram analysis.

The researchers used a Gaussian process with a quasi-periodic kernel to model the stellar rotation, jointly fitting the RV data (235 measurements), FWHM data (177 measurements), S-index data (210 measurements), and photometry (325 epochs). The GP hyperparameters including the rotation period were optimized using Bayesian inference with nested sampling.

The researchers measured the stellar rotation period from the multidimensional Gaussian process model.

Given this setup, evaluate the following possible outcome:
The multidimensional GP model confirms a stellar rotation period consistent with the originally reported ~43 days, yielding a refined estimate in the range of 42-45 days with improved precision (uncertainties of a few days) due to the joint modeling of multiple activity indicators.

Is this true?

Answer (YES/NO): NO